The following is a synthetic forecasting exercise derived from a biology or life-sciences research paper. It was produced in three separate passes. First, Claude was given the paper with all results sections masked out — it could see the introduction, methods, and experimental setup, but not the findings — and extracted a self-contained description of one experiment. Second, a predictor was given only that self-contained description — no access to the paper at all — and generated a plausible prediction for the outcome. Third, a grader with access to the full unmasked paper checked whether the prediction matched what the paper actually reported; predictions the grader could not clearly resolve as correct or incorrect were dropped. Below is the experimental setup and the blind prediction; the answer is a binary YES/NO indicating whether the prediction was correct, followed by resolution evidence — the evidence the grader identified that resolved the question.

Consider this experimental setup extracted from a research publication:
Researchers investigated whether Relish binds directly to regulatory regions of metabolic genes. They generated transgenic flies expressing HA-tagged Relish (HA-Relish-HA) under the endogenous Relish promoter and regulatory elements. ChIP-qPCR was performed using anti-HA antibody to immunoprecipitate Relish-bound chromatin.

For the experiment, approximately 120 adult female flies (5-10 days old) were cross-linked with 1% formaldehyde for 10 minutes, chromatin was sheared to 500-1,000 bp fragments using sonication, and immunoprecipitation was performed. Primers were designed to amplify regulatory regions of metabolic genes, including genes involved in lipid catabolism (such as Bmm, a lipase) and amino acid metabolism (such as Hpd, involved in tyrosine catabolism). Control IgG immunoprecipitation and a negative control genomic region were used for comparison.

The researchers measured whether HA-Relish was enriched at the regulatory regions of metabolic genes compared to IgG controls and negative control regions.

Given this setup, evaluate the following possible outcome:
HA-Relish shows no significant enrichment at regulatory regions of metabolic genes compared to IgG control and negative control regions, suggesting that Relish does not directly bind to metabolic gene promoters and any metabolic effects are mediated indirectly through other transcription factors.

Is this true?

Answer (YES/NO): NO